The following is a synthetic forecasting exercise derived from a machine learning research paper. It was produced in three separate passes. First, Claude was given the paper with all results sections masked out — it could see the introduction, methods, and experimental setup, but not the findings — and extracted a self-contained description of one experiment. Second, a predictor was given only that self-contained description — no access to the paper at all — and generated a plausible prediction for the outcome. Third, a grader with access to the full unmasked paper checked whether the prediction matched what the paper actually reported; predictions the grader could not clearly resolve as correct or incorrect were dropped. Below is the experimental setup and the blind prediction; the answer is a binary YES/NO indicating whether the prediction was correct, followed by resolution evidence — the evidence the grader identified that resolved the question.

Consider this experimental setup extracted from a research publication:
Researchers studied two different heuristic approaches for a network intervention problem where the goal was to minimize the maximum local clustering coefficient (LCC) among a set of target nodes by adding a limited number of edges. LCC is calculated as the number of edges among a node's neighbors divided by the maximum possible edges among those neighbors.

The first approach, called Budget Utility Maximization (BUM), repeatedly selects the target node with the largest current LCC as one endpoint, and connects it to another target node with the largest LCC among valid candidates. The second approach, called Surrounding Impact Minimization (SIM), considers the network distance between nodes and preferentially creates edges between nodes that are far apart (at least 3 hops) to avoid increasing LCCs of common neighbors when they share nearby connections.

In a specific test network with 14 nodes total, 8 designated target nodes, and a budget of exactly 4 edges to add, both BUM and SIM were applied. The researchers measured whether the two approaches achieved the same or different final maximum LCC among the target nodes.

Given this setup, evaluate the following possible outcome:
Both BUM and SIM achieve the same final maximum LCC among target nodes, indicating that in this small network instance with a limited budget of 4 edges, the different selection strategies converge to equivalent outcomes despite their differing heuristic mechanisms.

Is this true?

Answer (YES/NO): YES